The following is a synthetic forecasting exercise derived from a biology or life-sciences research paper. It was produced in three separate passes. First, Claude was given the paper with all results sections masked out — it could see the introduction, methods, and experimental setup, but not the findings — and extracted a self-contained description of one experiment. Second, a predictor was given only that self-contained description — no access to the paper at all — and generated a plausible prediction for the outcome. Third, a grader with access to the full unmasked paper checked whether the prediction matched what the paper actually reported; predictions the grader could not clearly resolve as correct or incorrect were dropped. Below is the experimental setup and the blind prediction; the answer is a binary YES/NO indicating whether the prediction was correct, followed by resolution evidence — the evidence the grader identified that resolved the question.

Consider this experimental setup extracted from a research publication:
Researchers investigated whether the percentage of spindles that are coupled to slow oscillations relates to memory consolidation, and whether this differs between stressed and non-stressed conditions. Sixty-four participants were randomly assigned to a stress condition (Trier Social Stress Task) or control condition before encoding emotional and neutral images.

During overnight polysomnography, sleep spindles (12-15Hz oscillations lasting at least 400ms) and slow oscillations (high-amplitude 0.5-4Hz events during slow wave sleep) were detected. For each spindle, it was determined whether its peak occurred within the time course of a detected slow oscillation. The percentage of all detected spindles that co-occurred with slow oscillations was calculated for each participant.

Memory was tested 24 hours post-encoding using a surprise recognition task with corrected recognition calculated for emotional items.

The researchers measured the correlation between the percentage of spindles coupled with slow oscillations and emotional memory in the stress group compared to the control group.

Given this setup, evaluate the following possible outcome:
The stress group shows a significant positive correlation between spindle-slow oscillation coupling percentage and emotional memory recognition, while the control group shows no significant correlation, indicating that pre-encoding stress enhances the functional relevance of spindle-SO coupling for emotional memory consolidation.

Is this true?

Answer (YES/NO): NO